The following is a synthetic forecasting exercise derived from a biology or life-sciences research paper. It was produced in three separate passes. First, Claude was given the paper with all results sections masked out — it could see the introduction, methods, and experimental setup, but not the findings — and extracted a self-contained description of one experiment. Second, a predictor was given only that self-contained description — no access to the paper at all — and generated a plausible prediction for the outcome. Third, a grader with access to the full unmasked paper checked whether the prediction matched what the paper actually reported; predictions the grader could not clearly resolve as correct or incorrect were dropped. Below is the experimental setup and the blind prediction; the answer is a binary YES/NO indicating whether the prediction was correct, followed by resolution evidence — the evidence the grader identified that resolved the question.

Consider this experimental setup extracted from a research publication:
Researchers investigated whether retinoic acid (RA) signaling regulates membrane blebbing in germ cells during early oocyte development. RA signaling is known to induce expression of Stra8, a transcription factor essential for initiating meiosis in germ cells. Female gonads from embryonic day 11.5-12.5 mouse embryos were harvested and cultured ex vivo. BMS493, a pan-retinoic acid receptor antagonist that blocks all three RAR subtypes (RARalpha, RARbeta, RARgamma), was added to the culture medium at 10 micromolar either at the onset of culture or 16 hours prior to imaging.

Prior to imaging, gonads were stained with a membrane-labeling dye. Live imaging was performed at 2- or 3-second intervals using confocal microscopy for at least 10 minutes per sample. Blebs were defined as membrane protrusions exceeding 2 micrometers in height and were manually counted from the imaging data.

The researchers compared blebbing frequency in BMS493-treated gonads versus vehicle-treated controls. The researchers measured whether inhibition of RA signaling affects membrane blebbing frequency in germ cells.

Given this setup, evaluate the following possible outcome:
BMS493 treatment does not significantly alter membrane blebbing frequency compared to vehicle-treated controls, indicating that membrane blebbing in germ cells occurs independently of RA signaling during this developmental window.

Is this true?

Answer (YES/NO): NO